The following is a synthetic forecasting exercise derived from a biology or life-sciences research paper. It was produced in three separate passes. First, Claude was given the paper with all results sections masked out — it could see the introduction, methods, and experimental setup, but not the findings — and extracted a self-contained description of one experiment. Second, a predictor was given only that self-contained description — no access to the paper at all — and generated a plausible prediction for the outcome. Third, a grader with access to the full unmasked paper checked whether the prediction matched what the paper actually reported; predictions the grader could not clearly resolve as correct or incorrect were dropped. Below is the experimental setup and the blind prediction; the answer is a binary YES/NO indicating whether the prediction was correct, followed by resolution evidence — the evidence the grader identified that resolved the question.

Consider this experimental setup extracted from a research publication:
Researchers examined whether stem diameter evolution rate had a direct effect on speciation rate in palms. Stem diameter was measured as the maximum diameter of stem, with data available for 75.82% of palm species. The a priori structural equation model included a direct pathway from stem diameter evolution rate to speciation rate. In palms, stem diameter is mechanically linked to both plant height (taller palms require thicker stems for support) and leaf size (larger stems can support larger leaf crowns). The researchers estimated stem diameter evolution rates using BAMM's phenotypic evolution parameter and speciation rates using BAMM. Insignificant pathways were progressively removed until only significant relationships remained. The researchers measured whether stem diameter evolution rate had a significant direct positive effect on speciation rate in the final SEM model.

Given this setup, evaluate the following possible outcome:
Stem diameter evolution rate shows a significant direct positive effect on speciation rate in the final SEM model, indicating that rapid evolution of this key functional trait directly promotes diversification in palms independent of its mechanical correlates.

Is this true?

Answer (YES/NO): NO